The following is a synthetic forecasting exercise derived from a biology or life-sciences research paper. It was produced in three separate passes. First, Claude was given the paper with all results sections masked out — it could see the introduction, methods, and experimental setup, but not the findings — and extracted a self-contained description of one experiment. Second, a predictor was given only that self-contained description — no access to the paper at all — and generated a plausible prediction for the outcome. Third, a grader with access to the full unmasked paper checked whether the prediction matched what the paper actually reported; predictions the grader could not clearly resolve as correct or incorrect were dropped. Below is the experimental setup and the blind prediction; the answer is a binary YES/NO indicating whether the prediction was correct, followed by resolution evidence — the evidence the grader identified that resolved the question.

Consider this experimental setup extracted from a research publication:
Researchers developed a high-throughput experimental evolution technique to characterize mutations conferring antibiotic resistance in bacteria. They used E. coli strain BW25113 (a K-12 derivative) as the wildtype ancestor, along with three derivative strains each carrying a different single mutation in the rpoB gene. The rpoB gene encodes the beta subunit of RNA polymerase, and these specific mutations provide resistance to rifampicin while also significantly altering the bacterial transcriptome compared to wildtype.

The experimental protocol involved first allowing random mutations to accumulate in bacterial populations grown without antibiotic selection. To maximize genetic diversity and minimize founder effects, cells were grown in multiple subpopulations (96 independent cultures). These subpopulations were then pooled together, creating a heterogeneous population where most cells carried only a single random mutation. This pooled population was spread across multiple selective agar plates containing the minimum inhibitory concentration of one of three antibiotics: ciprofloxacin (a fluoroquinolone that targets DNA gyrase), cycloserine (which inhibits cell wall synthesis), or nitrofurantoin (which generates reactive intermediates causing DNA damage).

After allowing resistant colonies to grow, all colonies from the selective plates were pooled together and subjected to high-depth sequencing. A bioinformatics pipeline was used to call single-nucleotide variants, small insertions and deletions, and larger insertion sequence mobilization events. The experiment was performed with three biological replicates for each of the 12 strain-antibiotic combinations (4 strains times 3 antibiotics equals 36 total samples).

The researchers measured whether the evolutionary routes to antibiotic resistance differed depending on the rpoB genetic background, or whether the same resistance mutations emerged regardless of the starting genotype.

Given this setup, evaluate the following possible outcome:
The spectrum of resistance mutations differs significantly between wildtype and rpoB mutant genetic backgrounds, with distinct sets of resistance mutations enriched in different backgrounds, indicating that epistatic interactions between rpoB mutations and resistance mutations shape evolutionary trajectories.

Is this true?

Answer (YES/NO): YES